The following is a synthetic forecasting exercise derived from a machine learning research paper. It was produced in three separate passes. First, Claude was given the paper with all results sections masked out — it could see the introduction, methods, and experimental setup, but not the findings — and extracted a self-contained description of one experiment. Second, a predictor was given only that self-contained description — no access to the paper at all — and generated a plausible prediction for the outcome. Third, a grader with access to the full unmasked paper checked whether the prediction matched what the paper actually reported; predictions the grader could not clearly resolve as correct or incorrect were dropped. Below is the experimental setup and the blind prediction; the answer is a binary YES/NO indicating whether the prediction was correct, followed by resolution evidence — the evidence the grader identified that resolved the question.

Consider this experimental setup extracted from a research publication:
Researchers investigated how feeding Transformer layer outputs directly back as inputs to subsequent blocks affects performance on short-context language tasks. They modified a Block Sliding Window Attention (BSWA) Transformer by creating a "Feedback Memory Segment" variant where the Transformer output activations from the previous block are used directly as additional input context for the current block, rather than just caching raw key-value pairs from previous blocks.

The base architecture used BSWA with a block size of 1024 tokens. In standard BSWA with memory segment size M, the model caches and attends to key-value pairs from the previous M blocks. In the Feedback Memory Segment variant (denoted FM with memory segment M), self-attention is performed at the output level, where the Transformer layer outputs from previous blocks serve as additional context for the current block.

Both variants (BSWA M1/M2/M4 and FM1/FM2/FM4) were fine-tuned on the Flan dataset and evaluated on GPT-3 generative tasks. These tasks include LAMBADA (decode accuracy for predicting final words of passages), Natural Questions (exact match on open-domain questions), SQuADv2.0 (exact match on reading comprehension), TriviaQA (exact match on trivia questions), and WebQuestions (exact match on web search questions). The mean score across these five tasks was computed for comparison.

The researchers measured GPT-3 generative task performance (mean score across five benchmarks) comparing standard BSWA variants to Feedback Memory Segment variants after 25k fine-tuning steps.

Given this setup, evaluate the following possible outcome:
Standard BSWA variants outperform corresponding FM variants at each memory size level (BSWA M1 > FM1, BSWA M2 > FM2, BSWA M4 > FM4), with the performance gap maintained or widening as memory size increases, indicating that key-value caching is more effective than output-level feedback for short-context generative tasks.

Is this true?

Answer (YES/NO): YES